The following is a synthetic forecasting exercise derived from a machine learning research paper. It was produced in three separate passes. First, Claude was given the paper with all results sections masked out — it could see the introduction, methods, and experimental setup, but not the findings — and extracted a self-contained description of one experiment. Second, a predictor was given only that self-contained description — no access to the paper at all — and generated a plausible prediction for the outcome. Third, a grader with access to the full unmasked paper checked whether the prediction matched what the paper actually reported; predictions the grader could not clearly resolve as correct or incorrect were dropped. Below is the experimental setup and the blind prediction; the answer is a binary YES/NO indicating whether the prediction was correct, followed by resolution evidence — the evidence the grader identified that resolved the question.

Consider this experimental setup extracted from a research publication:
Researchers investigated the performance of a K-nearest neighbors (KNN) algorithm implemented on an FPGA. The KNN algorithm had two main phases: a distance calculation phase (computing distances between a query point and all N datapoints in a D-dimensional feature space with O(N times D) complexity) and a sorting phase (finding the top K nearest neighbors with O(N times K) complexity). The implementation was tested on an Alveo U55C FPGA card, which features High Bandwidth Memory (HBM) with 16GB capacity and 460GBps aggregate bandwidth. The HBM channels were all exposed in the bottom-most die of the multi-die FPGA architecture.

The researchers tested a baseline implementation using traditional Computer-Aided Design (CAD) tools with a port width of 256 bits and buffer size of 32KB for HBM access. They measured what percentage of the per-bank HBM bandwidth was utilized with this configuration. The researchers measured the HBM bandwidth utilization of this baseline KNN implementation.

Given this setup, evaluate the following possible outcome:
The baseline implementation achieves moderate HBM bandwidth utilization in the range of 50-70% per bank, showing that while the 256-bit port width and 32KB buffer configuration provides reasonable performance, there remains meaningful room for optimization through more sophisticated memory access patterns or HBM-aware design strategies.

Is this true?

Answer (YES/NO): YES